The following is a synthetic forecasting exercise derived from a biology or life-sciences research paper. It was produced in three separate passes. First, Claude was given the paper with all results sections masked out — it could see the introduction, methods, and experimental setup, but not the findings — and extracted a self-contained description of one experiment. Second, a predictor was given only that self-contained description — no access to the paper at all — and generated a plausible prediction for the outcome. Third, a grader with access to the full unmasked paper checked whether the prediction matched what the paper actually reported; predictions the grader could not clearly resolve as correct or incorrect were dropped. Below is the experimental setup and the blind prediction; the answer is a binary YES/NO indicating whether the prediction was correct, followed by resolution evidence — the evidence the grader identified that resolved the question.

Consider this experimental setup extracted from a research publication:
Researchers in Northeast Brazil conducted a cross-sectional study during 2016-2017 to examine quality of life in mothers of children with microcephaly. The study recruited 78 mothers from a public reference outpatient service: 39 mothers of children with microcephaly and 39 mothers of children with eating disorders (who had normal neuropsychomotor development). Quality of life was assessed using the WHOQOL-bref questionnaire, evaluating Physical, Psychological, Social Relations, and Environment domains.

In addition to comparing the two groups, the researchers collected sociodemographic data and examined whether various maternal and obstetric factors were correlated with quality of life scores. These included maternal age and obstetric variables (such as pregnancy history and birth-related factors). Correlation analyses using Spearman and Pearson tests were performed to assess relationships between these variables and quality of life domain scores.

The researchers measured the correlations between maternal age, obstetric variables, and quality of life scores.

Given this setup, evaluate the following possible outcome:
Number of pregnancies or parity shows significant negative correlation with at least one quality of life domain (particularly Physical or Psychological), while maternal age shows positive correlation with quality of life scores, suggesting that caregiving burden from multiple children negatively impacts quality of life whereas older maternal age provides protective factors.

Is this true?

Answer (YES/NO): NO